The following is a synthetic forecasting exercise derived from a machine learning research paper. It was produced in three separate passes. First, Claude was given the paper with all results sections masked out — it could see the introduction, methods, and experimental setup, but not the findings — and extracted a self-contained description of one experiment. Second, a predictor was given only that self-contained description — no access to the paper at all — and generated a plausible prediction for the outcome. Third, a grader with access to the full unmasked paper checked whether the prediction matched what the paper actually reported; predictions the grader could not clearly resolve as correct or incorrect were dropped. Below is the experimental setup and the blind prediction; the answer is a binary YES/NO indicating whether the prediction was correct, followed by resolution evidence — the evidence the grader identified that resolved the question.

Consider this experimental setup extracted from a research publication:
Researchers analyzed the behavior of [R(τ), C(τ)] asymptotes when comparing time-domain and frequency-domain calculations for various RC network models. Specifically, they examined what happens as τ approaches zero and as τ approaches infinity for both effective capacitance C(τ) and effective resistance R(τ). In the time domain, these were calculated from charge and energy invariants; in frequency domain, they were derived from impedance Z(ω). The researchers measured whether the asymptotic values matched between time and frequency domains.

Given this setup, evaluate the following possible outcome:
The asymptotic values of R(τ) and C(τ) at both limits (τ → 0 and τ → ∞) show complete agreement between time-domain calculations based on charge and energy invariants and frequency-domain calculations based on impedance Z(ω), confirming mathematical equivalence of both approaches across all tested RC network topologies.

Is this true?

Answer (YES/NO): NO